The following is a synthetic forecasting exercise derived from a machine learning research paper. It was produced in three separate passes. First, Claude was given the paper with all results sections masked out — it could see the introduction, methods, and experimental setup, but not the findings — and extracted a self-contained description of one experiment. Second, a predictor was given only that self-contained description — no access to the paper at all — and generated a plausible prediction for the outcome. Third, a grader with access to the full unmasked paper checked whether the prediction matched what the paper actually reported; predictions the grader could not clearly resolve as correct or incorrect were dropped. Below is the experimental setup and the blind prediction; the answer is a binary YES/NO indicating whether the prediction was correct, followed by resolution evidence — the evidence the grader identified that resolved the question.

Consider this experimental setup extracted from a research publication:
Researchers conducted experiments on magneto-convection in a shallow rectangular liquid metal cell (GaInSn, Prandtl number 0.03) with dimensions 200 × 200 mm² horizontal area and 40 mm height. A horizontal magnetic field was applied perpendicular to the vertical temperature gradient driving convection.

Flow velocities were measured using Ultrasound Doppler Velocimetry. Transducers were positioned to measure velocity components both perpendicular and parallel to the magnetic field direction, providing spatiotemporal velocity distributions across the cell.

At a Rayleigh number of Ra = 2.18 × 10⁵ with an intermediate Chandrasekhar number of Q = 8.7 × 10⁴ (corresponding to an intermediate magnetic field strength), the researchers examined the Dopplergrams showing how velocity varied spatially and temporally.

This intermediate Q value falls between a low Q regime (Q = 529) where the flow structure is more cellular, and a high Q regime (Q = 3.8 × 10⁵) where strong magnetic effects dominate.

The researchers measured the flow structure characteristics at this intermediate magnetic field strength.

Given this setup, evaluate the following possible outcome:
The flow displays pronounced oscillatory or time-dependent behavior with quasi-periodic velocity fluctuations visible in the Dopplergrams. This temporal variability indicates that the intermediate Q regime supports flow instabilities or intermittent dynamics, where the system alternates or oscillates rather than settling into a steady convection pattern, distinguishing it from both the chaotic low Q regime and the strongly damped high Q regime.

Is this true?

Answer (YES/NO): NO